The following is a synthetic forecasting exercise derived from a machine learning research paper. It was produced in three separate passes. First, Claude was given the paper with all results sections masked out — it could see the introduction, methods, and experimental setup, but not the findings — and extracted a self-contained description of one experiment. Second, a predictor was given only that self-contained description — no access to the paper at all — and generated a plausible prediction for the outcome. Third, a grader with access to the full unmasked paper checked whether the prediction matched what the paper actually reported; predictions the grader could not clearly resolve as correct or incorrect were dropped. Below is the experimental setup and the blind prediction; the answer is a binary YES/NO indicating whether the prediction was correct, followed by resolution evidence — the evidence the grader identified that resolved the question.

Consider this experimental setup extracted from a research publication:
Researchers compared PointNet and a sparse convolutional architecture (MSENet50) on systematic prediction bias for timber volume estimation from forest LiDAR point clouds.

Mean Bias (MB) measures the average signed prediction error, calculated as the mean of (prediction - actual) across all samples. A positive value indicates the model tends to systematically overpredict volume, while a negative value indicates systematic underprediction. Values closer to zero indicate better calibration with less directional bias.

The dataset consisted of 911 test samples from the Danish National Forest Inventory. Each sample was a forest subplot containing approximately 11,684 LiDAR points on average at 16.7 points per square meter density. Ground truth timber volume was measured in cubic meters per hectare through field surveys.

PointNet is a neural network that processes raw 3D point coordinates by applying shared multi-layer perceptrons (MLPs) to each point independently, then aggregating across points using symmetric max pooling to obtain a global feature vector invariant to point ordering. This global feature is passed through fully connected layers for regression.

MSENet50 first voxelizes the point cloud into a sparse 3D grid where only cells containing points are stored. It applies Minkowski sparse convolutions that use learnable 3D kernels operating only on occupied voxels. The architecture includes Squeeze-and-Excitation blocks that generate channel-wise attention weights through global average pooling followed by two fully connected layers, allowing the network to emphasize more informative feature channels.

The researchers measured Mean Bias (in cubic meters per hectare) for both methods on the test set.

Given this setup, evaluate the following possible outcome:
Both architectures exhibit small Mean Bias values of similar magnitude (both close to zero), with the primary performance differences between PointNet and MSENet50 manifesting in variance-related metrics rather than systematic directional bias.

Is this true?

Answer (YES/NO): NO